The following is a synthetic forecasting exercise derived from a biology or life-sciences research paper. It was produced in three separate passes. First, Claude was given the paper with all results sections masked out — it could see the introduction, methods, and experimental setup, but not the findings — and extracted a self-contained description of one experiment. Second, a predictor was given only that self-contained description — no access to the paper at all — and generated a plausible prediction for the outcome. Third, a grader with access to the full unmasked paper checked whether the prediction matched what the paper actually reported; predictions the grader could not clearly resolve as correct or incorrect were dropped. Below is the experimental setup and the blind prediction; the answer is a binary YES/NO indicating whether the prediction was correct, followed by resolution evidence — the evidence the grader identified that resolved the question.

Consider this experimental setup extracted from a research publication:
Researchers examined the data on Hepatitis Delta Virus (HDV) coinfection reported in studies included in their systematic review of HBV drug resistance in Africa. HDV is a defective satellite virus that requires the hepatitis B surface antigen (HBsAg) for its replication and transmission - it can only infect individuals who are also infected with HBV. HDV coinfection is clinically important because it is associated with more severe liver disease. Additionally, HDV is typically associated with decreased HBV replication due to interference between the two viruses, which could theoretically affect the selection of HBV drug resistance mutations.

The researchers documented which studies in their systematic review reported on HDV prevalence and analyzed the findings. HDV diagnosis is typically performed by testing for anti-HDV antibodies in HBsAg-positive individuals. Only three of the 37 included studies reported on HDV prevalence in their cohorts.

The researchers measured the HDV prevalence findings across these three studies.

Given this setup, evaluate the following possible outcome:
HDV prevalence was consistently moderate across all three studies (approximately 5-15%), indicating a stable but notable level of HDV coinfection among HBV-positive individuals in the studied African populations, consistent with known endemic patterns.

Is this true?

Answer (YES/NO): NO